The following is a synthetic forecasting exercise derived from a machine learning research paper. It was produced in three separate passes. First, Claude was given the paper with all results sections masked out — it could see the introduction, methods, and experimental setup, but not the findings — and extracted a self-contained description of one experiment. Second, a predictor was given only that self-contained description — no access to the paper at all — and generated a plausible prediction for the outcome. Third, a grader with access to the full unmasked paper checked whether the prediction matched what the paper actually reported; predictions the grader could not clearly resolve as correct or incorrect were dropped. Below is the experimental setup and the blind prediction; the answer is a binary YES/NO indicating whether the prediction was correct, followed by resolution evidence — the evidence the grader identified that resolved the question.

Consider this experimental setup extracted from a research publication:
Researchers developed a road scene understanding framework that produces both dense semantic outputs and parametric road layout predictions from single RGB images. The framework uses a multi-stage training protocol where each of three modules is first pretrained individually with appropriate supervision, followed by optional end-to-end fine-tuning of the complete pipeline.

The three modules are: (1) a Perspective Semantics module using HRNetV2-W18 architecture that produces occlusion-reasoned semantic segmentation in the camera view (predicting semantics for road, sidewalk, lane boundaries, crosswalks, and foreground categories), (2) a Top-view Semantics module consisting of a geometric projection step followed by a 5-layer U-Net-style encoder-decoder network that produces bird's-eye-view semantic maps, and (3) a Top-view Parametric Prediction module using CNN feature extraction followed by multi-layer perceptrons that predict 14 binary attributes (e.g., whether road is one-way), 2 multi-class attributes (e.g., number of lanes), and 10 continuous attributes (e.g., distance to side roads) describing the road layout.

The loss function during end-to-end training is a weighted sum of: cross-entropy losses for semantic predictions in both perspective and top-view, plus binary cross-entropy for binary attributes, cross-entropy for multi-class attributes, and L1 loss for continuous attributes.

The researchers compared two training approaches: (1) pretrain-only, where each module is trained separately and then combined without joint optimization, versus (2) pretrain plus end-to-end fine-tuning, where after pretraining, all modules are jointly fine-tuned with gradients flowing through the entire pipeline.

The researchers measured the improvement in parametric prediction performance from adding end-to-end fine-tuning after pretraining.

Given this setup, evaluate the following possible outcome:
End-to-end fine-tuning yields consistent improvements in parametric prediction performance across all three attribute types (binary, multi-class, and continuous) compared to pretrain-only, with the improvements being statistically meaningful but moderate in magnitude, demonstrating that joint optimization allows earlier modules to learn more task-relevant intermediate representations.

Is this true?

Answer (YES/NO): NO